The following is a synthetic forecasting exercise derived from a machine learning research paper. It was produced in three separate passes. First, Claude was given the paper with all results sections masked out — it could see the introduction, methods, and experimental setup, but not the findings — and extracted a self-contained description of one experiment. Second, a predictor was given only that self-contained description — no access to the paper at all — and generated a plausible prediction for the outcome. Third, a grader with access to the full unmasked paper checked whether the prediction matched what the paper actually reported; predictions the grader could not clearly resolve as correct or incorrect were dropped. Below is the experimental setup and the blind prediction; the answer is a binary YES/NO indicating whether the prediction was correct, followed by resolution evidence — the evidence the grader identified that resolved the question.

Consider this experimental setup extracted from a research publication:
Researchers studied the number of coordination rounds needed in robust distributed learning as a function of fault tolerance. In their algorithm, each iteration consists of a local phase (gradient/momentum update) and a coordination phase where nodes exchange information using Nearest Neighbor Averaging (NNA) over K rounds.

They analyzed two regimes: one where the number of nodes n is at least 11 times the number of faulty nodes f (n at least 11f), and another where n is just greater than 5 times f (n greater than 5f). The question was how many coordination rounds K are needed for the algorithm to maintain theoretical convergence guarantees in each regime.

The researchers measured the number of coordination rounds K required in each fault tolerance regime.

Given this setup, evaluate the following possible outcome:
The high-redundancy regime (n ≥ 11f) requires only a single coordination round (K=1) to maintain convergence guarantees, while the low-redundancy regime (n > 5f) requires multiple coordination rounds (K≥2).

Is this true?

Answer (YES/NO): NO